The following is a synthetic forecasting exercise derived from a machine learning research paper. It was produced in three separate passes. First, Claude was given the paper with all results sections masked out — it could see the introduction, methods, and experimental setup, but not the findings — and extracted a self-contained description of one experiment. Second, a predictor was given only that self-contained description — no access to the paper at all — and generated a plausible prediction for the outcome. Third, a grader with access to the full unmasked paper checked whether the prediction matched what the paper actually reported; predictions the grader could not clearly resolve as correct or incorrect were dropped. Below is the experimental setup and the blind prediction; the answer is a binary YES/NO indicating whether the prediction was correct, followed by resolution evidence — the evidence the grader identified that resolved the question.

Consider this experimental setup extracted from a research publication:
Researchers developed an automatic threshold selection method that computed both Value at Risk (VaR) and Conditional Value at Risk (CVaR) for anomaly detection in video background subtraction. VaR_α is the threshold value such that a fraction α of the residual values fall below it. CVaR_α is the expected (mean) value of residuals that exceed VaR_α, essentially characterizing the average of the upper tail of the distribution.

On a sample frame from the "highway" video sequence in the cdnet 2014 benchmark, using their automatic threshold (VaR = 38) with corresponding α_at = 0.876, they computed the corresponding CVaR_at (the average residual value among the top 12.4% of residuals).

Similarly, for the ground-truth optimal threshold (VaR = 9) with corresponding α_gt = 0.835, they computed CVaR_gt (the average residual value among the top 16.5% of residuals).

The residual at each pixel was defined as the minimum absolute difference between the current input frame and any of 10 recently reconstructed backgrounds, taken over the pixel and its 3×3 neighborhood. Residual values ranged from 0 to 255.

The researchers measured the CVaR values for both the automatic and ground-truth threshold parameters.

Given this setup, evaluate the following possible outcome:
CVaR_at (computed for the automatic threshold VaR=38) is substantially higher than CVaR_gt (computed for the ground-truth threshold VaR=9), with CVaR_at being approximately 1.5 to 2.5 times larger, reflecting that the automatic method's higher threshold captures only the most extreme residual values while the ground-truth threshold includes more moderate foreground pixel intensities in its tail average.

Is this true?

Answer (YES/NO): NO